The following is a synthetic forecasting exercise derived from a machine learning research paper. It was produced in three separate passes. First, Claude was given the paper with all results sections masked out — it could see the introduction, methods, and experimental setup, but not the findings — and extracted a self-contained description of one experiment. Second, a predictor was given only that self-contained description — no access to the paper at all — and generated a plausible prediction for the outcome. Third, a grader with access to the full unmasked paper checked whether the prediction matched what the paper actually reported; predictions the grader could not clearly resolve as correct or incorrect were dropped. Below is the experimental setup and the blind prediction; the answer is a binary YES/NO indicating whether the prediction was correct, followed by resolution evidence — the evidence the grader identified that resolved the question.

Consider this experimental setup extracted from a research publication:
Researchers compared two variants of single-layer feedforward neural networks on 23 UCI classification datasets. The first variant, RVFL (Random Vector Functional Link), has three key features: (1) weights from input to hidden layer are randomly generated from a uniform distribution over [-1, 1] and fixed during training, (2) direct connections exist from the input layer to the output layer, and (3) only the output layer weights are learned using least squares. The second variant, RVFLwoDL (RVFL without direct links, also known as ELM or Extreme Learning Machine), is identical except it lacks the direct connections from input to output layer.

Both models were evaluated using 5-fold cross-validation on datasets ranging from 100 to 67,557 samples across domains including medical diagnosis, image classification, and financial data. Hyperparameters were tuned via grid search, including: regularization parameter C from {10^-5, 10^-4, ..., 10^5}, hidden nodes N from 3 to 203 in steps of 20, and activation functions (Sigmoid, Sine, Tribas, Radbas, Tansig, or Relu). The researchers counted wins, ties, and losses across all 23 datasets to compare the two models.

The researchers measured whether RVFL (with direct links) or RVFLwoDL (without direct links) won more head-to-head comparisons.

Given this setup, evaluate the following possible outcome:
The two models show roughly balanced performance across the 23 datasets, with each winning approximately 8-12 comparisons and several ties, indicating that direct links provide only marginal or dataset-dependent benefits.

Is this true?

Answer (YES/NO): NO